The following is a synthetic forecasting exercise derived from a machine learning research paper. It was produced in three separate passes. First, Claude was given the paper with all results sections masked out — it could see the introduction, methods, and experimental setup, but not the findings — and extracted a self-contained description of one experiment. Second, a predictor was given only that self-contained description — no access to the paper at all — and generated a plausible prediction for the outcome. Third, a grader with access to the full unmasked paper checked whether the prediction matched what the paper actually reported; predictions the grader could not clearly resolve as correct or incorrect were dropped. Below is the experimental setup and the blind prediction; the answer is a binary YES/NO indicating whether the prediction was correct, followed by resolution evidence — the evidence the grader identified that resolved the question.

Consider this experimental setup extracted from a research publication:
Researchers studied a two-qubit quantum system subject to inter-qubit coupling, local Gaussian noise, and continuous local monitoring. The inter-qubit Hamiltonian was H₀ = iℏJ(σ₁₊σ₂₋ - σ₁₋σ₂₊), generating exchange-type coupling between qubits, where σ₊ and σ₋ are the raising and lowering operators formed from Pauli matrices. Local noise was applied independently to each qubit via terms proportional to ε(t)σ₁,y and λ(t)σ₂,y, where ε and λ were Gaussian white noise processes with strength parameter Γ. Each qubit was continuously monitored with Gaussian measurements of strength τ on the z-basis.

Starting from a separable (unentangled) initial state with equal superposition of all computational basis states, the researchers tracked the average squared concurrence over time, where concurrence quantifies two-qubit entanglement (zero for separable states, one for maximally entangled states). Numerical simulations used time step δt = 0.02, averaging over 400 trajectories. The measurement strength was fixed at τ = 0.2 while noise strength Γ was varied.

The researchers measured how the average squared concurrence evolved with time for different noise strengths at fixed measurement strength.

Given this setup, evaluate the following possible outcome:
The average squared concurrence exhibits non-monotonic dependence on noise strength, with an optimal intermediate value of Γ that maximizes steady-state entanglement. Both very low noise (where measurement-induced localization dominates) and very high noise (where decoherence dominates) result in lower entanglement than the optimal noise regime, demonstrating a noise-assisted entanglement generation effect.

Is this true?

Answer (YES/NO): YES